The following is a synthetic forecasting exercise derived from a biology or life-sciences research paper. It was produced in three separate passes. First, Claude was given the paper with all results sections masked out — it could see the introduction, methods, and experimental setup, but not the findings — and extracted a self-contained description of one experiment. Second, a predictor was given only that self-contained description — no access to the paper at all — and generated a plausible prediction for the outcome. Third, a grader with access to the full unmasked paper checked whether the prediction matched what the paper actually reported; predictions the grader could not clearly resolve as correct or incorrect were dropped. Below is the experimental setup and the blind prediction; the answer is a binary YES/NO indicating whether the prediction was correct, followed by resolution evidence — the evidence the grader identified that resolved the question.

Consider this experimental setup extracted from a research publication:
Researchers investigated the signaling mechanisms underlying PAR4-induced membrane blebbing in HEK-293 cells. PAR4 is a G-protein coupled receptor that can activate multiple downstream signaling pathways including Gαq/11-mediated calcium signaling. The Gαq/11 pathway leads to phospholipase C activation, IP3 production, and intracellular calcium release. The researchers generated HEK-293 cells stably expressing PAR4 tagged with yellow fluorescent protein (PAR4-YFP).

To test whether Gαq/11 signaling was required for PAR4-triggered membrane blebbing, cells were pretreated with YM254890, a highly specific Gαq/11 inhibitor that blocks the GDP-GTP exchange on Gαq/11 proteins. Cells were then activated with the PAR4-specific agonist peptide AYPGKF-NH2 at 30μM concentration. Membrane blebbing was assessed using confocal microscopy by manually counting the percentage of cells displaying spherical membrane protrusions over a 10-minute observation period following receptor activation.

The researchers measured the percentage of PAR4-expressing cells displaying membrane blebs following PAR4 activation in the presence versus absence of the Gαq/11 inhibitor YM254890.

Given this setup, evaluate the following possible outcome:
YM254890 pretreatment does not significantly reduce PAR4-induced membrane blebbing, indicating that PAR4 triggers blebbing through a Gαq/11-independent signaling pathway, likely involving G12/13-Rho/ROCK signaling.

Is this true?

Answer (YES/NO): YES